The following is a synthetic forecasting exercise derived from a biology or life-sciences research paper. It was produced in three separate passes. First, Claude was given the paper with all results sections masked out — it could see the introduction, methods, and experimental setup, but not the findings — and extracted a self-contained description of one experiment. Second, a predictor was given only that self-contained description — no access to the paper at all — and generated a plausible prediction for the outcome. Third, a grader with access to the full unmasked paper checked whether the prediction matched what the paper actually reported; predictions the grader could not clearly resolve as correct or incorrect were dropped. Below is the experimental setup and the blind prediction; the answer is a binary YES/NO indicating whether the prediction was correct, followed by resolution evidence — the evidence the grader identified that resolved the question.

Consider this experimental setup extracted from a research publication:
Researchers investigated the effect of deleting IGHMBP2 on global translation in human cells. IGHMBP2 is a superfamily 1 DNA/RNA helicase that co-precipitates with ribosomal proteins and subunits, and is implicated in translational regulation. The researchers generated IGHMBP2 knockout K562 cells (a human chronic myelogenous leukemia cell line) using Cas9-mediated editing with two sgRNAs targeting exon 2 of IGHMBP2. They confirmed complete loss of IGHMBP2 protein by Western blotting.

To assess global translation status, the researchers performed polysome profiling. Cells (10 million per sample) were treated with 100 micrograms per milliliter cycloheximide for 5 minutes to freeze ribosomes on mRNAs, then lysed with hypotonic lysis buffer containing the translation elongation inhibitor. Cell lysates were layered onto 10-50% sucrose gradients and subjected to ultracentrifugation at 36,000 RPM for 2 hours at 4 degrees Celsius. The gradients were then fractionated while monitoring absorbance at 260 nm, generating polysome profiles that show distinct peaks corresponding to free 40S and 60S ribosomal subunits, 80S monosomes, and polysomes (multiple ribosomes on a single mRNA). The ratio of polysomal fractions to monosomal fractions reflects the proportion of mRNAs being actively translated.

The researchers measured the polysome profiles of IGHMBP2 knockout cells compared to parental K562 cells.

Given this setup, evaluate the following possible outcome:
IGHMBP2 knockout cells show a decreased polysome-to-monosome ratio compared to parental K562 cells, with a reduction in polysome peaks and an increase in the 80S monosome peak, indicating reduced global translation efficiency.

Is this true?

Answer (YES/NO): NO